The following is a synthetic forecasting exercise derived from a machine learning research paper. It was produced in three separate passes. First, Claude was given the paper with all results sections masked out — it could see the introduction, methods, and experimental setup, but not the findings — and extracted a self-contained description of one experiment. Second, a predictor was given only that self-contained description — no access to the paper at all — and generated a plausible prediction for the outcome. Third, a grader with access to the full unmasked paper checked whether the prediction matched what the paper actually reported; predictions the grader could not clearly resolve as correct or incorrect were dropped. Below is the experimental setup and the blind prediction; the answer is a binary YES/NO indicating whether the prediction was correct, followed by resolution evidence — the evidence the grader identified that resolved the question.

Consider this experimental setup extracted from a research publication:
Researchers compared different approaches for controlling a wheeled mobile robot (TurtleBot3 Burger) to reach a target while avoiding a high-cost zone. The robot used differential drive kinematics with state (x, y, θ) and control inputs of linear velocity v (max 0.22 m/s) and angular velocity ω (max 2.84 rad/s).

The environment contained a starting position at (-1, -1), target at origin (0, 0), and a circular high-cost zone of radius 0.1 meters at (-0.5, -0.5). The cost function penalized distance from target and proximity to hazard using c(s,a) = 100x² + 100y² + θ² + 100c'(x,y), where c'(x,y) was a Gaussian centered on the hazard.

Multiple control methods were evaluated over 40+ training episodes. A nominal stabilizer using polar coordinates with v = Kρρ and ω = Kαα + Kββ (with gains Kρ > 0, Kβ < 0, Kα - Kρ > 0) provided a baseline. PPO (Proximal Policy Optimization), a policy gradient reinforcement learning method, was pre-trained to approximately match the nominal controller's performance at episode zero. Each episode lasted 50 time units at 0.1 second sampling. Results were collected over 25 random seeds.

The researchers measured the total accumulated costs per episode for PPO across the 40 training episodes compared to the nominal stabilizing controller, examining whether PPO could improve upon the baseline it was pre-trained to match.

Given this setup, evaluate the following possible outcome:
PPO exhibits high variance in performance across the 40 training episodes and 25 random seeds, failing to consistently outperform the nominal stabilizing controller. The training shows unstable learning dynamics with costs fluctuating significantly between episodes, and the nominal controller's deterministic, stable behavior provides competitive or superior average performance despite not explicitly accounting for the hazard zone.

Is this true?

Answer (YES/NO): NO